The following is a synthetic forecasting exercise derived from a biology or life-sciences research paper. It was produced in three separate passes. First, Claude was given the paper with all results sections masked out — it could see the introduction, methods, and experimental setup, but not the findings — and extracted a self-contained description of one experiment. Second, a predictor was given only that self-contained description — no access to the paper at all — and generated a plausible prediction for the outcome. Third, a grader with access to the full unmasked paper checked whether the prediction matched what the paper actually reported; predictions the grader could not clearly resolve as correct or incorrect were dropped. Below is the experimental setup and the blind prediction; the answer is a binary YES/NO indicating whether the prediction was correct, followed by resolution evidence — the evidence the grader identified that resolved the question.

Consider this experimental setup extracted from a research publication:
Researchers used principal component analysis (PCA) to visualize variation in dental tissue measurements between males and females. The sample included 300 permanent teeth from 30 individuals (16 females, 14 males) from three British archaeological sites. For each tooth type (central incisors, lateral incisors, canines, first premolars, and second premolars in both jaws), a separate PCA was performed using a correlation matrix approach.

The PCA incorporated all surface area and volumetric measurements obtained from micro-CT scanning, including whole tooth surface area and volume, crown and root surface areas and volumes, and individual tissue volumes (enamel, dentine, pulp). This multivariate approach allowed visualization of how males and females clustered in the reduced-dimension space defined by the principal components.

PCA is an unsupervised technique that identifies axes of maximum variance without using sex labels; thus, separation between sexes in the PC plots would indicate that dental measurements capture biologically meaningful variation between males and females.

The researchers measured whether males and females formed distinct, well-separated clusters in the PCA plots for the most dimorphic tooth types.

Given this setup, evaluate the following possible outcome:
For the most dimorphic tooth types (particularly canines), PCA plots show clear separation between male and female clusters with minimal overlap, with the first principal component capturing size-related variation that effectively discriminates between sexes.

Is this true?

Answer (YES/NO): NO